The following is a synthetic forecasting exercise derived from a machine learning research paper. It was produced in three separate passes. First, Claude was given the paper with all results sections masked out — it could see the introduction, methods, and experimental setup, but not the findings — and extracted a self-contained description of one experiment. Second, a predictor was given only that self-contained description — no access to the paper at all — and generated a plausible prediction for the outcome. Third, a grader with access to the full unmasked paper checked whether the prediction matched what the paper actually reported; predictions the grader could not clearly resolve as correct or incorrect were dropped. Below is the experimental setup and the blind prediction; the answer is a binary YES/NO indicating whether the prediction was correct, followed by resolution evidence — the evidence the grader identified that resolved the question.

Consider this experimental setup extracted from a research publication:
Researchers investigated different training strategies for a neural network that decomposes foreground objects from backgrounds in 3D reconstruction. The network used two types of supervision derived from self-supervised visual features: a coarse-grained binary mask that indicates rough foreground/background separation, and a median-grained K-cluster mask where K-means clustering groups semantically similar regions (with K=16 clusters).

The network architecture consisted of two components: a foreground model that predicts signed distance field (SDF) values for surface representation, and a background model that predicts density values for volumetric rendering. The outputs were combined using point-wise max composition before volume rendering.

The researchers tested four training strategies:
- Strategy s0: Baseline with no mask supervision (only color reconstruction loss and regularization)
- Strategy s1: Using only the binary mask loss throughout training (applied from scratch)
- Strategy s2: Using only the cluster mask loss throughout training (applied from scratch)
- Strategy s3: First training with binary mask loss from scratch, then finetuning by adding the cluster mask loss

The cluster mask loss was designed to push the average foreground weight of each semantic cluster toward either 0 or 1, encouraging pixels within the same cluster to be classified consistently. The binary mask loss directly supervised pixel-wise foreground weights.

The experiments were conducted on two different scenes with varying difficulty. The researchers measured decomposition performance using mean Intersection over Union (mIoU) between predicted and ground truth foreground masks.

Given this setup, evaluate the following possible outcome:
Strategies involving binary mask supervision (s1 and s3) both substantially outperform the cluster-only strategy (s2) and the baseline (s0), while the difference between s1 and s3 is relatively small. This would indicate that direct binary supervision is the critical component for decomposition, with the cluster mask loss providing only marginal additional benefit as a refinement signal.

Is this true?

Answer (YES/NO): NO